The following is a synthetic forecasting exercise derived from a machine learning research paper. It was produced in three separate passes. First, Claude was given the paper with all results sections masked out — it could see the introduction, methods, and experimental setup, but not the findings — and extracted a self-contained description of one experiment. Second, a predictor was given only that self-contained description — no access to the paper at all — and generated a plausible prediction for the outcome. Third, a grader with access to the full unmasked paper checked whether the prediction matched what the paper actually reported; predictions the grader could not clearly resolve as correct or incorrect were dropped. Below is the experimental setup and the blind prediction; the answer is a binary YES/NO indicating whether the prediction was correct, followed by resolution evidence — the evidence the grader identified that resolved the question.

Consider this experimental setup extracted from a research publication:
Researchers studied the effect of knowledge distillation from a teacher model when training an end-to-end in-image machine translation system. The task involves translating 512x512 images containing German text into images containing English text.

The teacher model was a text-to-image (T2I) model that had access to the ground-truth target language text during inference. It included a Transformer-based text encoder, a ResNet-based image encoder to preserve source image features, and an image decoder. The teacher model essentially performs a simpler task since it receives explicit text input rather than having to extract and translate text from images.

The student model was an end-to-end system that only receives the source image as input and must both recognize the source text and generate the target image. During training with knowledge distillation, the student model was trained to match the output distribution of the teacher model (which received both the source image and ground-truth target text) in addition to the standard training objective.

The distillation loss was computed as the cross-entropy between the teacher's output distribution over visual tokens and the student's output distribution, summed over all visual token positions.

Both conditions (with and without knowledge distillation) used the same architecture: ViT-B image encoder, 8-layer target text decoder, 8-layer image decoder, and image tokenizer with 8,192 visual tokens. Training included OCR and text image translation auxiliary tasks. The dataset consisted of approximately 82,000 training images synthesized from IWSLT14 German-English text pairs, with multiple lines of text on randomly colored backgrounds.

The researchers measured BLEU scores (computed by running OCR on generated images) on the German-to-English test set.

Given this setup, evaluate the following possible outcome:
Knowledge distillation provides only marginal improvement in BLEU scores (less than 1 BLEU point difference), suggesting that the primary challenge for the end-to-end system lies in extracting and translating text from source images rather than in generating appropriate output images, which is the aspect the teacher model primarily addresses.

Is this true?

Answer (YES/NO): NO